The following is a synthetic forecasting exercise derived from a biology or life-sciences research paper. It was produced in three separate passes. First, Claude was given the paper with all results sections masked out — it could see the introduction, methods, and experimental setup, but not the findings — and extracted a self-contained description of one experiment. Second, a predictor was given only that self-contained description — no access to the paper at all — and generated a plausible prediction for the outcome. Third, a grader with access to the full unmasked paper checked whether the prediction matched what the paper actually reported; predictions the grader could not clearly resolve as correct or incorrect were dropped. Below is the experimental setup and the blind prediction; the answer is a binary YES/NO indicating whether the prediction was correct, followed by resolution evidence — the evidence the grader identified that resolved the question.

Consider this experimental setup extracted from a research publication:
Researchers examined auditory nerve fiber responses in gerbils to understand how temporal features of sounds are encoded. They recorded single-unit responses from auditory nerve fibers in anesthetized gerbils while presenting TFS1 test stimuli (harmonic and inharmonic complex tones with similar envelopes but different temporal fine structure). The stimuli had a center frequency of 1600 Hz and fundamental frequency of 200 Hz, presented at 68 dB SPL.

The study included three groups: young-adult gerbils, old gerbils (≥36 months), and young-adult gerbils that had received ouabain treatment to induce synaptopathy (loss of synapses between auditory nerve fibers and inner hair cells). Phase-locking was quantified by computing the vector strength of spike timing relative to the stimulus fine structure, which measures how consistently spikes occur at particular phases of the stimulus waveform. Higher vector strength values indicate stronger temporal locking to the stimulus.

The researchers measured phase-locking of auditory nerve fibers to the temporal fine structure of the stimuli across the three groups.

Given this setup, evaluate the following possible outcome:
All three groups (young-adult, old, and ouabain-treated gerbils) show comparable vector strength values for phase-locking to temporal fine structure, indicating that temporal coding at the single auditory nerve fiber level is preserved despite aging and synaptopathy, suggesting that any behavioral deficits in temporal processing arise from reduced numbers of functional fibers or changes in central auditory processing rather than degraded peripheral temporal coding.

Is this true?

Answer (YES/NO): NO